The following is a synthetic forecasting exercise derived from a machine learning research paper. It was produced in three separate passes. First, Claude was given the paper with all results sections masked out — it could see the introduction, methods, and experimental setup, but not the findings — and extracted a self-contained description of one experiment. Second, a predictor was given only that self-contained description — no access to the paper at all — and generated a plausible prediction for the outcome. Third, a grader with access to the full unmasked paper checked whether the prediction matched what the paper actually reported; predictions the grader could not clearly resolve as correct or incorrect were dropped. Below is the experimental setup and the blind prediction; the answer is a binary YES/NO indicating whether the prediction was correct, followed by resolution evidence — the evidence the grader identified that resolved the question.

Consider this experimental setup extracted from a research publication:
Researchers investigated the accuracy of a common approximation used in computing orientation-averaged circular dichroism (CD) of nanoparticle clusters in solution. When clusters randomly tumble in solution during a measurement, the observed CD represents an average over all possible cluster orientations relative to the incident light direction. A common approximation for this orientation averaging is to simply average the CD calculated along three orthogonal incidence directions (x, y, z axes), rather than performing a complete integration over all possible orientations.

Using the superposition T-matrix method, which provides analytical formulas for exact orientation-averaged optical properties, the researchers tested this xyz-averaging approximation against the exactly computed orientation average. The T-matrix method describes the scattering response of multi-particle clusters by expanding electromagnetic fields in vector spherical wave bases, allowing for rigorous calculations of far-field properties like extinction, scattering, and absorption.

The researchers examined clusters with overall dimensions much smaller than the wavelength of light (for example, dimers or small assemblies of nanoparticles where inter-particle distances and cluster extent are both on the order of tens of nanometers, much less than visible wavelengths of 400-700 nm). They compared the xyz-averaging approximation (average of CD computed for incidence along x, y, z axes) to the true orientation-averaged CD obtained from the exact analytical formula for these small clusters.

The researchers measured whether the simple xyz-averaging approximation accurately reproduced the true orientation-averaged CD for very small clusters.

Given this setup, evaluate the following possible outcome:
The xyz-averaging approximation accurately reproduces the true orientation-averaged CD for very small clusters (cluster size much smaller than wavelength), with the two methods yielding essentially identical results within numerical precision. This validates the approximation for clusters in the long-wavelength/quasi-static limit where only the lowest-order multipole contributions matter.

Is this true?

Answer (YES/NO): YES